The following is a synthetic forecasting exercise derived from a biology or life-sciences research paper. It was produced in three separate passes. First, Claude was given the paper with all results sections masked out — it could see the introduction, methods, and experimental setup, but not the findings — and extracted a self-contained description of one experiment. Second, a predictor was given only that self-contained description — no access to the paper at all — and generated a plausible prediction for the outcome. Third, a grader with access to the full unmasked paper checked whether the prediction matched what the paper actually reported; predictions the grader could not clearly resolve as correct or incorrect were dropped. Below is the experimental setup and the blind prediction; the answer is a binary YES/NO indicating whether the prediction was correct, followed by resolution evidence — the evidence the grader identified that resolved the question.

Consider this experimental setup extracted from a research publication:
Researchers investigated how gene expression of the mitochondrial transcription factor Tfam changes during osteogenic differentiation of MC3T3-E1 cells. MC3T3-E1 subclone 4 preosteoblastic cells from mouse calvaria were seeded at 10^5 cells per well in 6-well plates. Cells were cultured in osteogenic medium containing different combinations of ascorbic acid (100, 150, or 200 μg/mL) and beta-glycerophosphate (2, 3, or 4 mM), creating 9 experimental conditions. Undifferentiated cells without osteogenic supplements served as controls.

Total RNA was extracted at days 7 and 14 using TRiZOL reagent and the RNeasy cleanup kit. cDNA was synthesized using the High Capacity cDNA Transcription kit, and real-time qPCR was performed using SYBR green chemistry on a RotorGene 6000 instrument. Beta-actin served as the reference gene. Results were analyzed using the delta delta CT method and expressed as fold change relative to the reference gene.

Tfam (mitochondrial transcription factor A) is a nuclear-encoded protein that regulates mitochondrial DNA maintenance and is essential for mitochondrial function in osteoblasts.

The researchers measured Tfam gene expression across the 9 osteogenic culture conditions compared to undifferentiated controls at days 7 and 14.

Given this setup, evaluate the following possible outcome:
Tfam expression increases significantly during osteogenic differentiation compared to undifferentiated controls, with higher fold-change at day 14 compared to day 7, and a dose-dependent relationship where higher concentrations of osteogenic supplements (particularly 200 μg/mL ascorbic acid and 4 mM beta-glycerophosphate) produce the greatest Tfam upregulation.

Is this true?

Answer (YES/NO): NO